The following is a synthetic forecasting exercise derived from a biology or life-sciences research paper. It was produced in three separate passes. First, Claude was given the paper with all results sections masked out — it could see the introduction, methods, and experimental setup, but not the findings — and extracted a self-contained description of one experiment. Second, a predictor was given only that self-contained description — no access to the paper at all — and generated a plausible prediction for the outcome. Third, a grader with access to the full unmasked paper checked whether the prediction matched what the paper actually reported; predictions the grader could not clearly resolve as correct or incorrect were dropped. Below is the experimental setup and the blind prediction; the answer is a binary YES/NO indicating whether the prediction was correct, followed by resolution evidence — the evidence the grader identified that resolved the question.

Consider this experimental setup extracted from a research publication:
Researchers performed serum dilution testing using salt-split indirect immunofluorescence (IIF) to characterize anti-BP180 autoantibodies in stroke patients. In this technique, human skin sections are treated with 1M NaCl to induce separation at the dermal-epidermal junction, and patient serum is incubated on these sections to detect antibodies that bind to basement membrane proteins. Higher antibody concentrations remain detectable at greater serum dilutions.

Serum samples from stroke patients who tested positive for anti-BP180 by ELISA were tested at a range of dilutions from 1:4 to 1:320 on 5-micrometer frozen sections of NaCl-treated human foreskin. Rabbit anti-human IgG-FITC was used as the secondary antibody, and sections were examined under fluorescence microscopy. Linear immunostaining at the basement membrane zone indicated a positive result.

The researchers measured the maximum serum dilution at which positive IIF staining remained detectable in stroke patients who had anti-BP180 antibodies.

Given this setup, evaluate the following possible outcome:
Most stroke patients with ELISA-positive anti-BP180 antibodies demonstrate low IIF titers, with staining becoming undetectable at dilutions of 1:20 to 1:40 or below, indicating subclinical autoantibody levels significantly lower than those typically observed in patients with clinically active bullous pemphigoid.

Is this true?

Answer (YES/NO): NO